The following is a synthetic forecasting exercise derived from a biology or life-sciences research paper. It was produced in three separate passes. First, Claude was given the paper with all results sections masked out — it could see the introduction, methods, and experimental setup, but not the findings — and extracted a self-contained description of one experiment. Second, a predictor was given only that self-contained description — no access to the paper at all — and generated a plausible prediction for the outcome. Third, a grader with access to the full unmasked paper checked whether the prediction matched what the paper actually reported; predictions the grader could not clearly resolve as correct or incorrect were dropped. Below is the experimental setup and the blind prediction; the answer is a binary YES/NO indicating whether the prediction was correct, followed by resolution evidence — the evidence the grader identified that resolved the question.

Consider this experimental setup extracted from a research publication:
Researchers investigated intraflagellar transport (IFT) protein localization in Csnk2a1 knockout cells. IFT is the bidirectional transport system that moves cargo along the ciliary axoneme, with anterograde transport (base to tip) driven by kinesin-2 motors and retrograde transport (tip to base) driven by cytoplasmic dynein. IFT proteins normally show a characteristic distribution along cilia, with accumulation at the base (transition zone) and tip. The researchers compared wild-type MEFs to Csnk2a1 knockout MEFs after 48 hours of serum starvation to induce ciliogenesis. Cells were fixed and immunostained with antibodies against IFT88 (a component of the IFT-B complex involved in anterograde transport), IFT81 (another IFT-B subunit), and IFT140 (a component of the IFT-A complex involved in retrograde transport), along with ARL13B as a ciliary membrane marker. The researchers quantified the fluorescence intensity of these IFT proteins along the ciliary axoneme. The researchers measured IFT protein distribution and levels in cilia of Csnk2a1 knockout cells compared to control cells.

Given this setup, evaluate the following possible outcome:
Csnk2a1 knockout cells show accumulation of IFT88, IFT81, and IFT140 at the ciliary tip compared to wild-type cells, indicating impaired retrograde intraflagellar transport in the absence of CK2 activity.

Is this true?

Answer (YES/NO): NO